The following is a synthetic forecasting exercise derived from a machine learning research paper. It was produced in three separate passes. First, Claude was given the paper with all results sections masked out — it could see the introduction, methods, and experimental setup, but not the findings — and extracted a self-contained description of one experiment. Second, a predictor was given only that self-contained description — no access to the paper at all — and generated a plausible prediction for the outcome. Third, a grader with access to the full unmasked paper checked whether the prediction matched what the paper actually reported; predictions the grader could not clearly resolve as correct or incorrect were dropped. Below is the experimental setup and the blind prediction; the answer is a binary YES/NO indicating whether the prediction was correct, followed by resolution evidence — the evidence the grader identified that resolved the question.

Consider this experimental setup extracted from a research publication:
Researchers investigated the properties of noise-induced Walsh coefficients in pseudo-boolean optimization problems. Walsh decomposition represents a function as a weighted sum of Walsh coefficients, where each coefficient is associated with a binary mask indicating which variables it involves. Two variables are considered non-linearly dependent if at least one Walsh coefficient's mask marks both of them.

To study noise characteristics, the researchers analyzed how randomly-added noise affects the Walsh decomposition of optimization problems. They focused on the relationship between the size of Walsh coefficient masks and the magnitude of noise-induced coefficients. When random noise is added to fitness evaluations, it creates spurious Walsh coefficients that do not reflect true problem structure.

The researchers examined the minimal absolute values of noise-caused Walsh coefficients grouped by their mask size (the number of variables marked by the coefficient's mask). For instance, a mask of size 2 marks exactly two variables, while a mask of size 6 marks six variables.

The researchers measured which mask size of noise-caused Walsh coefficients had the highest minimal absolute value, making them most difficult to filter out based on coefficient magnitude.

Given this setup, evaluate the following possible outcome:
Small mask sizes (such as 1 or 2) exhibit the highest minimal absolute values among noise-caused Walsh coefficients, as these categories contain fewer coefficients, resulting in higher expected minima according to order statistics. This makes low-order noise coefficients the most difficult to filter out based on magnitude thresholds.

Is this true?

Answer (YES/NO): YES